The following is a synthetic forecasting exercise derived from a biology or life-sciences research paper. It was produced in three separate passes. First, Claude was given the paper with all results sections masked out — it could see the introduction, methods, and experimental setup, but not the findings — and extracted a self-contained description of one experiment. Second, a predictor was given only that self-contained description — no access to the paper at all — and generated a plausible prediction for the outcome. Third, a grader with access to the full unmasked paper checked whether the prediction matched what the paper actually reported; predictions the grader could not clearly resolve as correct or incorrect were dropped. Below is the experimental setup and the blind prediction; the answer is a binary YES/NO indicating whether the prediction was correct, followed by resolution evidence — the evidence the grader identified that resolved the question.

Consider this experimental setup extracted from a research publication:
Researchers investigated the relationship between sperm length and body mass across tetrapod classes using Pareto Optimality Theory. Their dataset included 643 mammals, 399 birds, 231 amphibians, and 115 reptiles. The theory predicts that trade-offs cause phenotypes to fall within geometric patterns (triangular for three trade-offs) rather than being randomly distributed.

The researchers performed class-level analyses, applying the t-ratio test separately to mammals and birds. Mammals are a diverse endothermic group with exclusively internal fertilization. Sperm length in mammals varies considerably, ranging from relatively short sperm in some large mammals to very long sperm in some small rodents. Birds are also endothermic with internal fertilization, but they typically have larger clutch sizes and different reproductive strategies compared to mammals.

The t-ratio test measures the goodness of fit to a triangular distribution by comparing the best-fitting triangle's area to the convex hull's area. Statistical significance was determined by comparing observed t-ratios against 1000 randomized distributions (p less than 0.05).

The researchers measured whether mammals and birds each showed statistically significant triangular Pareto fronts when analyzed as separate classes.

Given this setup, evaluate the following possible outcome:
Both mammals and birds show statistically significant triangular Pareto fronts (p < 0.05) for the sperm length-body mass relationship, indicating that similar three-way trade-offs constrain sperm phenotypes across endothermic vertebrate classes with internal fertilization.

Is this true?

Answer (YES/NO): YES